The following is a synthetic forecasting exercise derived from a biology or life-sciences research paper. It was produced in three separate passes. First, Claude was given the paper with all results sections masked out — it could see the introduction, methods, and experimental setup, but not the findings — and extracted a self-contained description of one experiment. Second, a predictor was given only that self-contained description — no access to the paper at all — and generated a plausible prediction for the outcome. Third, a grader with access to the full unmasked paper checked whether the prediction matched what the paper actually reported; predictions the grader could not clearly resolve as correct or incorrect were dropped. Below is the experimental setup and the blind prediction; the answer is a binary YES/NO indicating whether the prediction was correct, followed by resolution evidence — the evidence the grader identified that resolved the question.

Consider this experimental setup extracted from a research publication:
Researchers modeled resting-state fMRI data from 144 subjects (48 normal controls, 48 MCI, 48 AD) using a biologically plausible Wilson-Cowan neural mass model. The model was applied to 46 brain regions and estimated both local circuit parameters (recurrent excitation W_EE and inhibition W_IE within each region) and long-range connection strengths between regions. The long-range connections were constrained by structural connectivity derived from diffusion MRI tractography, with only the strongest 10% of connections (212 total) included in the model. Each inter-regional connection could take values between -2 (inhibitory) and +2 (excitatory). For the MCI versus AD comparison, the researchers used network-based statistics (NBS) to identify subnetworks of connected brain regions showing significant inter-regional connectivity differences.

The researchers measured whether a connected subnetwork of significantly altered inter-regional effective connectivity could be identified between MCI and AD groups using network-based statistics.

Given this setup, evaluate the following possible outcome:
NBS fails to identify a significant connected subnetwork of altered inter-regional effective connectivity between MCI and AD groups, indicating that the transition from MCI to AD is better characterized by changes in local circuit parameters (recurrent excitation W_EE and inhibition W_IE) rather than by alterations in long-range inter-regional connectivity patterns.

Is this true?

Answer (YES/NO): NO